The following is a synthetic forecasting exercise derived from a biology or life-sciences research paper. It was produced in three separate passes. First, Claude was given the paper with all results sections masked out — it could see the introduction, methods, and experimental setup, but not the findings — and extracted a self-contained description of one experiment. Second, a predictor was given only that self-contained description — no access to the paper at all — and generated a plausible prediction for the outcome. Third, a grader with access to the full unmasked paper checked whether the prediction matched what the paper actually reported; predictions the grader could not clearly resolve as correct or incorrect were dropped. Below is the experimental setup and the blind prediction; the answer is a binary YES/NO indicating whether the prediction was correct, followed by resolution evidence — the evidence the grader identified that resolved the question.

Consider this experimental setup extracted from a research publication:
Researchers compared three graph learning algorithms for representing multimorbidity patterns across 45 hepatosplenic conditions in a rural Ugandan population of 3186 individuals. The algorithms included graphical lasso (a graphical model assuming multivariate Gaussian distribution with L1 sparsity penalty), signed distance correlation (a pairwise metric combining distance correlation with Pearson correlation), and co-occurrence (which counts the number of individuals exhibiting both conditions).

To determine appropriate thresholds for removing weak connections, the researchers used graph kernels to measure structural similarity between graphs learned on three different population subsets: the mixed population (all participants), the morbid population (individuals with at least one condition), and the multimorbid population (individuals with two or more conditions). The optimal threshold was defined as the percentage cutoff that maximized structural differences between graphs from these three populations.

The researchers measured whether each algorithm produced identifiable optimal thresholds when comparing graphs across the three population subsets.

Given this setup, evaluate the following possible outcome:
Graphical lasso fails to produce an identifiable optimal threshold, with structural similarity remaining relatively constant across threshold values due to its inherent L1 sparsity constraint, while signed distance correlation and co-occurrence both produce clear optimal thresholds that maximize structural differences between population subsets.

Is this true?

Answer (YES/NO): NO